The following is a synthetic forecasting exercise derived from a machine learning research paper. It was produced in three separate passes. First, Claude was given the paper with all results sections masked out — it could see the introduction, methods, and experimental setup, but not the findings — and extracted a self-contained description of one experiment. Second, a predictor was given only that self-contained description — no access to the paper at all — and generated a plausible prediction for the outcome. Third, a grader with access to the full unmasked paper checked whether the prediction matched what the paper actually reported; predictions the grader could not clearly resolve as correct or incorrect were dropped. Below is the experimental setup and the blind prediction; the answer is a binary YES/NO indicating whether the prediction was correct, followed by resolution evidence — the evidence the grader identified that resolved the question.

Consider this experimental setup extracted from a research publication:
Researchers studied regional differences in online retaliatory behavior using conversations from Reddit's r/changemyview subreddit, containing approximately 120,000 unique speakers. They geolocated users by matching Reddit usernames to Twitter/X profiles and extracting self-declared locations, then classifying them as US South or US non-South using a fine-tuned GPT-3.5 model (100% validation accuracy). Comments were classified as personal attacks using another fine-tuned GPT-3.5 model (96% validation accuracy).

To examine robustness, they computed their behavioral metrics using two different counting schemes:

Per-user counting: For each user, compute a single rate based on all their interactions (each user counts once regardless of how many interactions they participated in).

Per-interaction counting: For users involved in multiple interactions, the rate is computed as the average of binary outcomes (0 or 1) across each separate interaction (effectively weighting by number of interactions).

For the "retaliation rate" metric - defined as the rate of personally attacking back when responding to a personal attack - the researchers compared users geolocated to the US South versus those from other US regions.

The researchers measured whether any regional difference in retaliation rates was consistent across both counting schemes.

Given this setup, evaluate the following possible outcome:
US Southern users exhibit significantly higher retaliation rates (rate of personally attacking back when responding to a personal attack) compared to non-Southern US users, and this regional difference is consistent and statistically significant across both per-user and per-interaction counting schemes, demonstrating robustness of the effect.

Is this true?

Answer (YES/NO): YES